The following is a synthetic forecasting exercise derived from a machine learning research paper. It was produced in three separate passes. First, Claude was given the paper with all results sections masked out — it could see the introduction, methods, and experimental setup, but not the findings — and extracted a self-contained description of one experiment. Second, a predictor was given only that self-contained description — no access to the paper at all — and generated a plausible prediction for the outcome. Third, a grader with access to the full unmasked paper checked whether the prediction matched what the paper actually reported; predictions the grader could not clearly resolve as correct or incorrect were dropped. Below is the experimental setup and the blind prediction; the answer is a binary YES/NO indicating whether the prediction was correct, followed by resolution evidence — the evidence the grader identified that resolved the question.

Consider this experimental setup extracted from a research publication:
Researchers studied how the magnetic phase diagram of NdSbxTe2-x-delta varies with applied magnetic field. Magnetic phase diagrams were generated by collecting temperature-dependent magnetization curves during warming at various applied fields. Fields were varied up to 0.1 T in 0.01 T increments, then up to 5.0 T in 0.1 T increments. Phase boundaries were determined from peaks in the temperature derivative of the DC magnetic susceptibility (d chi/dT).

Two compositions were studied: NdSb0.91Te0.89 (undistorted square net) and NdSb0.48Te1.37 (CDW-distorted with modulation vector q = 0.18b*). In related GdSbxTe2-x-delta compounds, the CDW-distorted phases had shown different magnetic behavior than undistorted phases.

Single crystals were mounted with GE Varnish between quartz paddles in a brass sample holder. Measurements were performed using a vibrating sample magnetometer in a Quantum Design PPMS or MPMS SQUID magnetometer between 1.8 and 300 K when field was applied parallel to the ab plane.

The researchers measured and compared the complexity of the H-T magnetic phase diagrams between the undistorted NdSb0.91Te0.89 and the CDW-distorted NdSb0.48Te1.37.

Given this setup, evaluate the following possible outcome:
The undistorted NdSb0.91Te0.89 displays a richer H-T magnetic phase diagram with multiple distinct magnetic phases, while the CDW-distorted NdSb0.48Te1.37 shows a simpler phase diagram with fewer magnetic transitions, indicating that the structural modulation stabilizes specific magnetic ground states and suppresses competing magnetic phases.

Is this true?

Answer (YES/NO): NO